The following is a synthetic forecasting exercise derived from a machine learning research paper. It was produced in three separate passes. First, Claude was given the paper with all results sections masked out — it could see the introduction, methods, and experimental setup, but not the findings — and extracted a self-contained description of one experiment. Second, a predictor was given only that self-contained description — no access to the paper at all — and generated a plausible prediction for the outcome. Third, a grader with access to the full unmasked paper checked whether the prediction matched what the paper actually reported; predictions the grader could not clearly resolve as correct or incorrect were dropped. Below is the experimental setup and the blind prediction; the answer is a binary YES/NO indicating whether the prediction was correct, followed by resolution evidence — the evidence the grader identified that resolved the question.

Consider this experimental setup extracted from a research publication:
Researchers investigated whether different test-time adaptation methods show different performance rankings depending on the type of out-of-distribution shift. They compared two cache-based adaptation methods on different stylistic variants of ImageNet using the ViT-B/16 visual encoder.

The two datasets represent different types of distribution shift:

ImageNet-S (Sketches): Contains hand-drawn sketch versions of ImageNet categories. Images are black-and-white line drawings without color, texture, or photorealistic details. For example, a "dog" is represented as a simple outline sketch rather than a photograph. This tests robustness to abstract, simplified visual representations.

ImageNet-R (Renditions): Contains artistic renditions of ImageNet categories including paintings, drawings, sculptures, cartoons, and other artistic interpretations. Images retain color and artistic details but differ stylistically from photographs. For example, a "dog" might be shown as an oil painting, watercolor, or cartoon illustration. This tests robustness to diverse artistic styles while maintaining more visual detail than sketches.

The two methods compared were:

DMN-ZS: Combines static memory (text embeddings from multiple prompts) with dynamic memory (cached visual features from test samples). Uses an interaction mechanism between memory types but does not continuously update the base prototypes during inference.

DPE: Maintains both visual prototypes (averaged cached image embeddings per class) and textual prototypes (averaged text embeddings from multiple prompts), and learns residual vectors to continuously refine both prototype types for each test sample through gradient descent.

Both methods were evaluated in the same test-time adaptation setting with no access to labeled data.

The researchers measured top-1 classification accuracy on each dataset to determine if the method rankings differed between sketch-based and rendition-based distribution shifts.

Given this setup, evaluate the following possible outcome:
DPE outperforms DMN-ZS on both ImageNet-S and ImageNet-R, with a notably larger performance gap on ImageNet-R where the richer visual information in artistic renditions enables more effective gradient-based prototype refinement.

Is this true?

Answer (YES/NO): NO